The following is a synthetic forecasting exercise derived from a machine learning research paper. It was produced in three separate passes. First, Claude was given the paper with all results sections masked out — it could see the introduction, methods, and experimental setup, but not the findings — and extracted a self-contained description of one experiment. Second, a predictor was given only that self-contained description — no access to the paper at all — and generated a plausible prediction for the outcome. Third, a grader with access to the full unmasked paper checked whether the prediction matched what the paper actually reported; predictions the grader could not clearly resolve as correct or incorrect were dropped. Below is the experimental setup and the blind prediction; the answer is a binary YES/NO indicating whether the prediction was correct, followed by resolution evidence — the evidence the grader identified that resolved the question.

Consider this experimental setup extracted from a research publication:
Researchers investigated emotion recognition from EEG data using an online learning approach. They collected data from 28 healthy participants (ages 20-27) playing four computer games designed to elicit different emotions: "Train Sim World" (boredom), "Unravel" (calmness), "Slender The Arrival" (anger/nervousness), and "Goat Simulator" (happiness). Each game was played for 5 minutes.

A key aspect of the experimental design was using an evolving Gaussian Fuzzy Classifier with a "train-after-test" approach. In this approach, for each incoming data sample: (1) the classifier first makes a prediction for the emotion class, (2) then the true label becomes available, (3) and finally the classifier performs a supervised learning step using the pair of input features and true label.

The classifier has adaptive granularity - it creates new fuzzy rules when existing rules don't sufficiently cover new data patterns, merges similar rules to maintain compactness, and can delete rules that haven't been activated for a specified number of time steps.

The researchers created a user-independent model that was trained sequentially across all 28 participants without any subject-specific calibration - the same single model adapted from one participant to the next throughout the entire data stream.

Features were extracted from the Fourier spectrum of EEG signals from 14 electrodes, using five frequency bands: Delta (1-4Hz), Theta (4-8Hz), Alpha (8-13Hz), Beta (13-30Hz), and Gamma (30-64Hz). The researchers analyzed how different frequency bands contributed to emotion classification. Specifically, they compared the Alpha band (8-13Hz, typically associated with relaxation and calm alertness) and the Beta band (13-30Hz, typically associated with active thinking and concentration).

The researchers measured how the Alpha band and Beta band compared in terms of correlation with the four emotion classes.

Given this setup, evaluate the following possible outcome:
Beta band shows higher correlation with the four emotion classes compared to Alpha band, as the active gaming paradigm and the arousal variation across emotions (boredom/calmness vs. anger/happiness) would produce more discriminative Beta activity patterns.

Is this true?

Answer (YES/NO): NO